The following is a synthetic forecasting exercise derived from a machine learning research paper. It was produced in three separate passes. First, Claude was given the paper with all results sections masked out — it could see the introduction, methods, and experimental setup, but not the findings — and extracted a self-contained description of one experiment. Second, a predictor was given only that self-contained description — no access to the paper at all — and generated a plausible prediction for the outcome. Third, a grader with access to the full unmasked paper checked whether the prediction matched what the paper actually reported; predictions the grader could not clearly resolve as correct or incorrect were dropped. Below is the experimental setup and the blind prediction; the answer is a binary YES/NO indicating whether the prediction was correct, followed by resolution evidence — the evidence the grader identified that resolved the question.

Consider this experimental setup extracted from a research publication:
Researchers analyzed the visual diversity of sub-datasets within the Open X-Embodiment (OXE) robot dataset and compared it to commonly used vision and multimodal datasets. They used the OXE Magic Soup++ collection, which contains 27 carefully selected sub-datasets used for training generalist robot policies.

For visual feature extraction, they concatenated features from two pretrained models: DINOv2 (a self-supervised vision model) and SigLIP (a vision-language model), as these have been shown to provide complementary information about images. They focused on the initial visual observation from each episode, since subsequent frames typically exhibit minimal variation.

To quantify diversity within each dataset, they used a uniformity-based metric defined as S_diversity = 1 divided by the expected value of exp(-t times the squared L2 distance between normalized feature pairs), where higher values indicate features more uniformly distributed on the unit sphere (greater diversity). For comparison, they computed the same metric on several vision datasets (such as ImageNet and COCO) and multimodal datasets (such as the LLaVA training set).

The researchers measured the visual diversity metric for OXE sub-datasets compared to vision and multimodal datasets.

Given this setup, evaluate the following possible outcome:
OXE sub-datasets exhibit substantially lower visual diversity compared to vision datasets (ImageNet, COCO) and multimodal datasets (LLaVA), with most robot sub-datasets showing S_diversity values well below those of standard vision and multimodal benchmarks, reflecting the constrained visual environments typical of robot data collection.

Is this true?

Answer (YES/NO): YES